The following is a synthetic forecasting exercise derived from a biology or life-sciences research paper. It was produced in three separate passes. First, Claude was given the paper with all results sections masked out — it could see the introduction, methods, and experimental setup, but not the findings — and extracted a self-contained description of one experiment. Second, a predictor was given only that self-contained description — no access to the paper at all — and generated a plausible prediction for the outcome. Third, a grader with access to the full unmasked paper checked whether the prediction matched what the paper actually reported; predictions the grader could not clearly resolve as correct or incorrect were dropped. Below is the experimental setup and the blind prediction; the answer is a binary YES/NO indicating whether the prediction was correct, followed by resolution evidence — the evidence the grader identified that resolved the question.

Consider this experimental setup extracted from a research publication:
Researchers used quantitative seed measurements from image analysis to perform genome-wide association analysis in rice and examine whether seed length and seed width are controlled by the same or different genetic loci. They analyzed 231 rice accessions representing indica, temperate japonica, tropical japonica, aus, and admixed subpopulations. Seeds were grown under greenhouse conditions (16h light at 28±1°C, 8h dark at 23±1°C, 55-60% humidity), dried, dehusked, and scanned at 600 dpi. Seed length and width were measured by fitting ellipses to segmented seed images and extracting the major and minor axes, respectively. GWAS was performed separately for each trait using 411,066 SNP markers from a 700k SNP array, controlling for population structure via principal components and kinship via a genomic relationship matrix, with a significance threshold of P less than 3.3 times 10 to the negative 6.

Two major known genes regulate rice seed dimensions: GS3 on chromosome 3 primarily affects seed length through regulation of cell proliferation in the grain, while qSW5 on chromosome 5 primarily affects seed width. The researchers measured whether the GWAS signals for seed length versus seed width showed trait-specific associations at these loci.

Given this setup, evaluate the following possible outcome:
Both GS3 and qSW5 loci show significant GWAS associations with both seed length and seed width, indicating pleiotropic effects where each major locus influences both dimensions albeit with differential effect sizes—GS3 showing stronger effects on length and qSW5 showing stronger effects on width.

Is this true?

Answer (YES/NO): NO